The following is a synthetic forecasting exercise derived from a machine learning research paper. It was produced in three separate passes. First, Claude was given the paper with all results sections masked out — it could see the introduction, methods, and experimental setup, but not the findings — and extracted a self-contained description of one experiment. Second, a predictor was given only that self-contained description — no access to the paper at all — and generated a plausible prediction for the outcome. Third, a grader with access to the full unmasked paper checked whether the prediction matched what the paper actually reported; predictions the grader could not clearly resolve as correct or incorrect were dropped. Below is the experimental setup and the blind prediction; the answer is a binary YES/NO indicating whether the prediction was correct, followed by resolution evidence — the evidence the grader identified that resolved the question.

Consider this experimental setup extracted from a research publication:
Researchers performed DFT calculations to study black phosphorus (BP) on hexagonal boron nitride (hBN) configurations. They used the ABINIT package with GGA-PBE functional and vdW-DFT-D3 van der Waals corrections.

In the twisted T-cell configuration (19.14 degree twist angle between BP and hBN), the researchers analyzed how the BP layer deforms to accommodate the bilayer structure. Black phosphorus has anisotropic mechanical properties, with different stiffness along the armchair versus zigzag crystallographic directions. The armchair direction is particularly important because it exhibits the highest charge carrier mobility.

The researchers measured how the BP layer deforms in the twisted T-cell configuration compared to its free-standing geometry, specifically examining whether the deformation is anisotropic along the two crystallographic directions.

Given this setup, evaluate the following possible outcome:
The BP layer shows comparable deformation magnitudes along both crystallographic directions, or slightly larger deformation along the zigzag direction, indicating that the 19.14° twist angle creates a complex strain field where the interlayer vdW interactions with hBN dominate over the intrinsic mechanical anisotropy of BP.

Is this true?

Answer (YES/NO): YES